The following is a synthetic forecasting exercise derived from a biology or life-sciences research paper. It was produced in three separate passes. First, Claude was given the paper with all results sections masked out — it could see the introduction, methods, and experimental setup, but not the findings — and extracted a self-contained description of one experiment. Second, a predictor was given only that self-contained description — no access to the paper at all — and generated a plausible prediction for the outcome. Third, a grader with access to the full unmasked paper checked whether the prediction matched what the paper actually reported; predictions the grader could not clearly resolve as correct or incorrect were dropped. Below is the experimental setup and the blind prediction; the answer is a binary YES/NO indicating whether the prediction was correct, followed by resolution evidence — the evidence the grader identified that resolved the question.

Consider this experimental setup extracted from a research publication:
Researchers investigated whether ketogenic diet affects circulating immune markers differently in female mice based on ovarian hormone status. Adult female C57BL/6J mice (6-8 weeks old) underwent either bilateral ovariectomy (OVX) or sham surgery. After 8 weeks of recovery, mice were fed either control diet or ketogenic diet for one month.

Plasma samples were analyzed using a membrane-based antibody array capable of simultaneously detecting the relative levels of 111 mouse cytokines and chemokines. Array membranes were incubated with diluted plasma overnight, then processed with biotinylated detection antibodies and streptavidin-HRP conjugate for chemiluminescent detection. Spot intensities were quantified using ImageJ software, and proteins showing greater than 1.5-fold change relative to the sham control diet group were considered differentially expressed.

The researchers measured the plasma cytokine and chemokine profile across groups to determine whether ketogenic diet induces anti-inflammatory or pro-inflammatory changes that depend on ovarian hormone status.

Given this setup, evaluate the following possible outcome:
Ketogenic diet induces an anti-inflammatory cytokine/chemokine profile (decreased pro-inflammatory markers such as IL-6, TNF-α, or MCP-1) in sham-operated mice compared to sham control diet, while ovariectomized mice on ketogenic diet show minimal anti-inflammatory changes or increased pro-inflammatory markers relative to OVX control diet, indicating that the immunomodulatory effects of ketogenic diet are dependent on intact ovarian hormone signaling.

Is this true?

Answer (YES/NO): NO